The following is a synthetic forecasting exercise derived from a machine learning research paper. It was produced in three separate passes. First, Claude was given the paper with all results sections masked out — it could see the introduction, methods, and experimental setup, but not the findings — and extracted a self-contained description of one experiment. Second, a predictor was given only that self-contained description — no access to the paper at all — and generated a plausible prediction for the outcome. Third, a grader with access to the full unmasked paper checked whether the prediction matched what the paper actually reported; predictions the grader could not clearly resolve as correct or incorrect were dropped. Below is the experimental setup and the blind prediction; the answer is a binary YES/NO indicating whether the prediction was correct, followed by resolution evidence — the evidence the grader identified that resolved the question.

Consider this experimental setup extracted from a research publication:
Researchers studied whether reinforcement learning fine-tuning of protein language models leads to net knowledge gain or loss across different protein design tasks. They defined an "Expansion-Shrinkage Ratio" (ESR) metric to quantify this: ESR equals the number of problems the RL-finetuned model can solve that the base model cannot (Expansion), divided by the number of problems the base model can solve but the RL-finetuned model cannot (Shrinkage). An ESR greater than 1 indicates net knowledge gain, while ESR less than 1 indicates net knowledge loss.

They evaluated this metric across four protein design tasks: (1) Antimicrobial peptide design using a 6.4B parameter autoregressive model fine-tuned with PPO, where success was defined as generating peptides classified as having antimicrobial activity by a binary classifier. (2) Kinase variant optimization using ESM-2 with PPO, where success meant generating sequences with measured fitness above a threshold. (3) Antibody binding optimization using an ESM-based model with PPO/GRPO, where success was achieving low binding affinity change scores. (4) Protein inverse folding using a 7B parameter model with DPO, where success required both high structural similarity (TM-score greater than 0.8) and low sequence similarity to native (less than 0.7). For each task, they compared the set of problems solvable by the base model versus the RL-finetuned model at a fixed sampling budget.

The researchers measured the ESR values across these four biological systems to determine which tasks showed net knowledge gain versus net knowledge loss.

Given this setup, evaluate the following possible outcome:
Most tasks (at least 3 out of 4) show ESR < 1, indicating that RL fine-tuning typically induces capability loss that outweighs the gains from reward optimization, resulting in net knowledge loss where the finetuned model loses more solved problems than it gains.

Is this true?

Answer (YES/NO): YES